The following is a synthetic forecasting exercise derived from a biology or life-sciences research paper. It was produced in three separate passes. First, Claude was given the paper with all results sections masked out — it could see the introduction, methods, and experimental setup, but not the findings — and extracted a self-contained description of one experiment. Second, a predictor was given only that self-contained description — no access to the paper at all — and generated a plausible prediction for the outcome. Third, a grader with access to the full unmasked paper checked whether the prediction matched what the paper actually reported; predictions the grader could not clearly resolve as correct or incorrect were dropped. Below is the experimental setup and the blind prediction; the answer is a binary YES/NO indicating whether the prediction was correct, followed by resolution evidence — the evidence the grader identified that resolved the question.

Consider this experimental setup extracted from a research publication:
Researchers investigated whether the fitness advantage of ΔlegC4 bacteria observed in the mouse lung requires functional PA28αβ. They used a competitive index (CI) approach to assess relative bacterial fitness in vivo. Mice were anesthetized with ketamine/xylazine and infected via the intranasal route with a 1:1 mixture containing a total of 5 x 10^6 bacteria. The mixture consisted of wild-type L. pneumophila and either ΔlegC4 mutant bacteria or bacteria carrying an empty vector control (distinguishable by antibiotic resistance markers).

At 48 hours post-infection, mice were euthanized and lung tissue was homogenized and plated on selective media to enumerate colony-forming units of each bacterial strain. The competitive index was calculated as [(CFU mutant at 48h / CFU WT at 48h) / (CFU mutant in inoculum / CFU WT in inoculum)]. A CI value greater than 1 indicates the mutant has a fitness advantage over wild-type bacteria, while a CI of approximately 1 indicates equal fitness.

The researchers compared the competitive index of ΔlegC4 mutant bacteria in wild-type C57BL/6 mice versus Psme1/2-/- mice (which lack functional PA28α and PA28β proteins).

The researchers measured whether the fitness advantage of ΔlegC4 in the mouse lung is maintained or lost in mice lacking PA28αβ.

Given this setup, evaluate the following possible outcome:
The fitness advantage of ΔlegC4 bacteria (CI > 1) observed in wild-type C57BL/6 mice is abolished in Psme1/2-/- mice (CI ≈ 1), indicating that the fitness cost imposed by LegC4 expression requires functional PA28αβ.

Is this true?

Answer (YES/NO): YES